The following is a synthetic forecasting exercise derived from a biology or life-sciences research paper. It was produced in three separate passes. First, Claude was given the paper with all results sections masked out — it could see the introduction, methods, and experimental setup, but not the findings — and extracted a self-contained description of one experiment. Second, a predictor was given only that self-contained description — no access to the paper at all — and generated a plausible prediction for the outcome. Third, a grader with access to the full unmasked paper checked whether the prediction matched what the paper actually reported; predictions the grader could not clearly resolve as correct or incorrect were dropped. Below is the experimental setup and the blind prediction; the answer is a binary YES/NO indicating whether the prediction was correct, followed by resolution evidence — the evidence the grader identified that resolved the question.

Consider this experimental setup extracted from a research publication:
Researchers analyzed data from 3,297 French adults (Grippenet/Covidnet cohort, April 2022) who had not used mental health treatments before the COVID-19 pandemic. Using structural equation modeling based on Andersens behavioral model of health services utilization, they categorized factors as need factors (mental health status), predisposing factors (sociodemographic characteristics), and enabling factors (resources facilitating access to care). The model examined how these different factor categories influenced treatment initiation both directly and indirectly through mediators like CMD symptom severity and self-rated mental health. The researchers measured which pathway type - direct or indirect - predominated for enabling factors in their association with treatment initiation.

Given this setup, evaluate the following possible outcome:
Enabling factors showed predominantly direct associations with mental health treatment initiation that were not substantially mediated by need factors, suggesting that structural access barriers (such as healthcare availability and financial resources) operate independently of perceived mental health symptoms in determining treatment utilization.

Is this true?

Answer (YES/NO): NO